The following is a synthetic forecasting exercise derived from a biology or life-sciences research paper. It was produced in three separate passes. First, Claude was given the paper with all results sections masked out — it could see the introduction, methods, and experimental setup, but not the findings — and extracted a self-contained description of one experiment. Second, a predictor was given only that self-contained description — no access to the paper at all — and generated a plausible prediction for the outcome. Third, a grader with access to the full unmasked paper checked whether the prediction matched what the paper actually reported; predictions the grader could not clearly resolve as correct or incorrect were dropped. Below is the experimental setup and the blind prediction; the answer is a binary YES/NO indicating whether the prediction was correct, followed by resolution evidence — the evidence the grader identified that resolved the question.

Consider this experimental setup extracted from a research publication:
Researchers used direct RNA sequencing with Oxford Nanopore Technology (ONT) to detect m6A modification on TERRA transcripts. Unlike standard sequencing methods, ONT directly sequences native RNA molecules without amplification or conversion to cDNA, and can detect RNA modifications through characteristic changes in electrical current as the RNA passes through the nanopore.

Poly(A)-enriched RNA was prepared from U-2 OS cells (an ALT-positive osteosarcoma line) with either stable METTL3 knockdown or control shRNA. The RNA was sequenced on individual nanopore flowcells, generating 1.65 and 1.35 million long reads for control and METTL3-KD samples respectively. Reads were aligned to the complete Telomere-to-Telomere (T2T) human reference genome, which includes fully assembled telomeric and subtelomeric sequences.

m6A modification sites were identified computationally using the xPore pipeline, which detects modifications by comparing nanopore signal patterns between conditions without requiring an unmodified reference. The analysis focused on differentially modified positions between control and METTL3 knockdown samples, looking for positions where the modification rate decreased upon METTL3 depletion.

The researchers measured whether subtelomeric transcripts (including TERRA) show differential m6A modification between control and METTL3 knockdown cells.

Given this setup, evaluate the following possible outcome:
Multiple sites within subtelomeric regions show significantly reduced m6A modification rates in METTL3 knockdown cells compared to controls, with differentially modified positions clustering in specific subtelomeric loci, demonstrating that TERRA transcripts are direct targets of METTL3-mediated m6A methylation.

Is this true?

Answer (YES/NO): YES